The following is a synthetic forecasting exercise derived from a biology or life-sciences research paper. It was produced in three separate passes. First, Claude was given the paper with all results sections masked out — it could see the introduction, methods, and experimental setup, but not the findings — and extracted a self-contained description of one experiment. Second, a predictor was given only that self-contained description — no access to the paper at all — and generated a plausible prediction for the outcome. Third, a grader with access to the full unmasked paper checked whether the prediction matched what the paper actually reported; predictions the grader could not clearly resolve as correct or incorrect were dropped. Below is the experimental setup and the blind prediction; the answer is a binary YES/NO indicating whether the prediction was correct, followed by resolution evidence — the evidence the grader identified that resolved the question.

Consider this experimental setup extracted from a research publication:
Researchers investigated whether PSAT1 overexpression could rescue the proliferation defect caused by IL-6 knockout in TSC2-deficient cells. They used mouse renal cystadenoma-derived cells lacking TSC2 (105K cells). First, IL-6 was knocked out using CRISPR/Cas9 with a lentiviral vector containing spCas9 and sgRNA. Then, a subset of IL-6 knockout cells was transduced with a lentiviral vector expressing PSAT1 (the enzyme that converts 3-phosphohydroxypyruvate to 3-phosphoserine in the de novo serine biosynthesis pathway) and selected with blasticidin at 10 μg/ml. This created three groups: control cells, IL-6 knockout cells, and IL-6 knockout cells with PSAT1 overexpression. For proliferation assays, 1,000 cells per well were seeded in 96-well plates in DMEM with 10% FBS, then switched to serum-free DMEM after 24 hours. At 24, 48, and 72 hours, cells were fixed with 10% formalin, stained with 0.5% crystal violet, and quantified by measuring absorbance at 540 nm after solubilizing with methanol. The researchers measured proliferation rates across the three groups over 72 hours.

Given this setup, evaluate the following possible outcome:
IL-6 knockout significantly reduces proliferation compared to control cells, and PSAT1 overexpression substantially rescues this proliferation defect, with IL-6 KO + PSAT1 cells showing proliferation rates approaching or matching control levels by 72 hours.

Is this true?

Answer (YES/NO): YES